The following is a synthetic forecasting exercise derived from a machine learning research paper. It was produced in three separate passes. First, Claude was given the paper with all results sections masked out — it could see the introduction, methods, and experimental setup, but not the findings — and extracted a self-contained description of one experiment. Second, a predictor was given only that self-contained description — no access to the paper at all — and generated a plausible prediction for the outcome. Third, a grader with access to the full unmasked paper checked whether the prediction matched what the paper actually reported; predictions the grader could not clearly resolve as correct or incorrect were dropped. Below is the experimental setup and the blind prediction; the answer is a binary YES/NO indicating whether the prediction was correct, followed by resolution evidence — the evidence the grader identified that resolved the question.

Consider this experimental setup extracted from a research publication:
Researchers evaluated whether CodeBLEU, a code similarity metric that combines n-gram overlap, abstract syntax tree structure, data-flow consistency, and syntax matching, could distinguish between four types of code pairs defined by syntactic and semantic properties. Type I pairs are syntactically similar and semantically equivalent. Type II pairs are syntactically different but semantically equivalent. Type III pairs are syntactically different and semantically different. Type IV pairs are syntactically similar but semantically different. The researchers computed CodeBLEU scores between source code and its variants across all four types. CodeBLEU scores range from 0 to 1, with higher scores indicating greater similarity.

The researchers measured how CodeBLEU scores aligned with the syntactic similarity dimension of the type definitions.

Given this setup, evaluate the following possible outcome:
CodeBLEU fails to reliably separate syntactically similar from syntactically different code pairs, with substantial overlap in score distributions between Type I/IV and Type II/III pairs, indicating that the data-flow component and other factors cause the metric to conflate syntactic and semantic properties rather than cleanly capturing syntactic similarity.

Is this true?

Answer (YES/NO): NO